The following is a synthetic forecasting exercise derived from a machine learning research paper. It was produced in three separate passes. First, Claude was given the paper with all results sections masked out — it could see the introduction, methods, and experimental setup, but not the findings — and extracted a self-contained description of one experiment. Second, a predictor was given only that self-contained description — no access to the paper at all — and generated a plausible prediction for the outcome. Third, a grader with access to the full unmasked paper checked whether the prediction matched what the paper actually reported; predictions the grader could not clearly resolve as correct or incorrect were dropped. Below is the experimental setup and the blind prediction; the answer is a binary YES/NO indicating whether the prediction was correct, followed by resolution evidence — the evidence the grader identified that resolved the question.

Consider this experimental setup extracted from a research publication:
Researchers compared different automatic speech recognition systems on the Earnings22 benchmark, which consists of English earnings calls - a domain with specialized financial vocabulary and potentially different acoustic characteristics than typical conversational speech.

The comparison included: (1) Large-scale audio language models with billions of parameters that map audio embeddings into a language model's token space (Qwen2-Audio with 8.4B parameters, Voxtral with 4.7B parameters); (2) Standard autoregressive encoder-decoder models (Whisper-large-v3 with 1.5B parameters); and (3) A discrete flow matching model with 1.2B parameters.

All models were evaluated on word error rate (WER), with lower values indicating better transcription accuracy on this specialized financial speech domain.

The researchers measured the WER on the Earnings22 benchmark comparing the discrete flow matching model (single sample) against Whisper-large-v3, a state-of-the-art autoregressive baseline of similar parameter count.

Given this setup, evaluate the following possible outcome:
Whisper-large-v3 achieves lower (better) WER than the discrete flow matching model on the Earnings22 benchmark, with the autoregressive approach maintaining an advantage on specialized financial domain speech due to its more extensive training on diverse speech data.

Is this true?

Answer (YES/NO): YES